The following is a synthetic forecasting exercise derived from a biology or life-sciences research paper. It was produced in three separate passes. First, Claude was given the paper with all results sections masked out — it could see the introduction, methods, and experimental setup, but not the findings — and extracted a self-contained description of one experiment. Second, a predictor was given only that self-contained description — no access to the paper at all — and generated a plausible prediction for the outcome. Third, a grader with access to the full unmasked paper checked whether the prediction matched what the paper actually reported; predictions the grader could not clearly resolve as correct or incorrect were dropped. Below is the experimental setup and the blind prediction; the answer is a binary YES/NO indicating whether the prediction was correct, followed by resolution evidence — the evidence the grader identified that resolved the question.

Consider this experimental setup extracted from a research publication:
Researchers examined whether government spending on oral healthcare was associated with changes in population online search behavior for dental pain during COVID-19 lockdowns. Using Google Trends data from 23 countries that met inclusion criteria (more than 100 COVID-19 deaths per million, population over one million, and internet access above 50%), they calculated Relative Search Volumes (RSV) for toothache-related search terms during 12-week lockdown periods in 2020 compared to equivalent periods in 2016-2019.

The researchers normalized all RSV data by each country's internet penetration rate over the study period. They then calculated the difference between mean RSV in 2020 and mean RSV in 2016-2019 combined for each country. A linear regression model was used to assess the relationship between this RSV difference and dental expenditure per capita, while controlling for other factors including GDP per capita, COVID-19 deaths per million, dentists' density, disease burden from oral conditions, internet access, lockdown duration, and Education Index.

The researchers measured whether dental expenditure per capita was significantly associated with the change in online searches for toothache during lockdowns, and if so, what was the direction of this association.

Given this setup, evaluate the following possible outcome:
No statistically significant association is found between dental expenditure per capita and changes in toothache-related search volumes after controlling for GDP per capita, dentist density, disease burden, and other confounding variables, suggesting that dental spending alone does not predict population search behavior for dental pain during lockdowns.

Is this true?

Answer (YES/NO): NO